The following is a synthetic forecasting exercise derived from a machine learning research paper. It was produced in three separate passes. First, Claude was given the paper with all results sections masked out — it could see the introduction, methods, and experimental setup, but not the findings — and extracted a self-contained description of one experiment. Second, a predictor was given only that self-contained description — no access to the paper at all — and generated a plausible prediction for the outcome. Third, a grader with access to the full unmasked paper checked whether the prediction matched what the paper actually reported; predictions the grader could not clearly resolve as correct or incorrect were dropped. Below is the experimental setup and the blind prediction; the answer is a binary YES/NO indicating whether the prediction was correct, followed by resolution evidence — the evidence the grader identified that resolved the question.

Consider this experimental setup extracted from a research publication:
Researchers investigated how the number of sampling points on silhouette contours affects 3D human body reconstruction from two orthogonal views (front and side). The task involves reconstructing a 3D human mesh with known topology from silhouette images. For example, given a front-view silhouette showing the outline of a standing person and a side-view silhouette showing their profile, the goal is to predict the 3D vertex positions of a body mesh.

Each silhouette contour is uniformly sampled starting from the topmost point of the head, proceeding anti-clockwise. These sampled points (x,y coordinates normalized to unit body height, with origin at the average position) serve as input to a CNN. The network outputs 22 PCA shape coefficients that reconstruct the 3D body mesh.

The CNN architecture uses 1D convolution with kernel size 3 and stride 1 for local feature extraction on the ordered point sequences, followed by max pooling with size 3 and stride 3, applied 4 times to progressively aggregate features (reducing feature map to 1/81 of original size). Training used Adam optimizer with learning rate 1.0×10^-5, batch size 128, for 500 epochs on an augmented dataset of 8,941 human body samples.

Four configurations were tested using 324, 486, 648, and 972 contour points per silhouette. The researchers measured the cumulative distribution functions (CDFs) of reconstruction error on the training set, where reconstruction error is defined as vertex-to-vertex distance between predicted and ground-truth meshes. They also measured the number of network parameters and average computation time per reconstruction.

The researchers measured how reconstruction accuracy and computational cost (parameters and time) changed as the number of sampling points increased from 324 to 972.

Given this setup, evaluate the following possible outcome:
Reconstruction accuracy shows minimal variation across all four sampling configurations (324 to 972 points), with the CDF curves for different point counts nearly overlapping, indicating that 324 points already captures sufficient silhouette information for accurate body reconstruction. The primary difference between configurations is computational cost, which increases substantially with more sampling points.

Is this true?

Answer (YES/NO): NO